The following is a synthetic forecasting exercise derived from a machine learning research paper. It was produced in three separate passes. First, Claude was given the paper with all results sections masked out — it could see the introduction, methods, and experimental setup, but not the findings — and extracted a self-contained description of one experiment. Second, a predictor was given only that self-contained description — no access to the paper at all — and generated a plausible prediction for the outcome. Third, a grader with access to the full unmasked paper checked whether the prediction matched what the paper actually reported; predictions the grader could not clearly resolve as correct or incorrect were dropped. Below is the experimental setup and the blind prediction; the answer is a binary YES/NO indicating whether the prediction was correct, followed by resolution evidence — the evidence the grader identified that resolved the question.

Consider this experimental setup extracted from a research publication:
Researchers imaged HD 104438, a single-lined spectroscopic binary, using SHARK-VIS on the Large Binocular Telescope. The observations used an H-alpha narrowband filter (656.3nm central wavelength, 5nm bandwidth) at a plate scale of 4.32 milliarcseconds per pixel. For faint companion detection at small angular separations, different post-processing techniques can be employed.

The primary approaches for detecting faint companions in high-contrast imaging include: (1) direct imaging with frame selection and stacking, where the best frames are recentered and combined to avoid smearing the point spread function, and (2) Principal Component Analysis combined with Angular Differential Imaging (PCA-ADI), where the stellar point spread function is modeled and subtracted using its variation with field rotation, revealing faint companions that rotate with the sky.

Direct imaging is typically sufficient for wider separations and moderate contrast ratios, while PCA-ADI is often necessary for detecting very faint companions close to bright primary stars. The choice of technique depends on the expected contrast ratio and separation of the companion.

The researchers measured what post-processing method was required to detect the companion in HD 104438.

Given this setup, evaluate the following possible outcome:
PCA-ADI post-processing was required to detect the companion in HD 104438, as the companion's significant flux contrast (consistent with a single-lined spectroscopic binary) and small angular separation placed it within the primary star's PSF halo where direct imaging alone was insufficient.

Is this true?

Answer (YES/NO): YES